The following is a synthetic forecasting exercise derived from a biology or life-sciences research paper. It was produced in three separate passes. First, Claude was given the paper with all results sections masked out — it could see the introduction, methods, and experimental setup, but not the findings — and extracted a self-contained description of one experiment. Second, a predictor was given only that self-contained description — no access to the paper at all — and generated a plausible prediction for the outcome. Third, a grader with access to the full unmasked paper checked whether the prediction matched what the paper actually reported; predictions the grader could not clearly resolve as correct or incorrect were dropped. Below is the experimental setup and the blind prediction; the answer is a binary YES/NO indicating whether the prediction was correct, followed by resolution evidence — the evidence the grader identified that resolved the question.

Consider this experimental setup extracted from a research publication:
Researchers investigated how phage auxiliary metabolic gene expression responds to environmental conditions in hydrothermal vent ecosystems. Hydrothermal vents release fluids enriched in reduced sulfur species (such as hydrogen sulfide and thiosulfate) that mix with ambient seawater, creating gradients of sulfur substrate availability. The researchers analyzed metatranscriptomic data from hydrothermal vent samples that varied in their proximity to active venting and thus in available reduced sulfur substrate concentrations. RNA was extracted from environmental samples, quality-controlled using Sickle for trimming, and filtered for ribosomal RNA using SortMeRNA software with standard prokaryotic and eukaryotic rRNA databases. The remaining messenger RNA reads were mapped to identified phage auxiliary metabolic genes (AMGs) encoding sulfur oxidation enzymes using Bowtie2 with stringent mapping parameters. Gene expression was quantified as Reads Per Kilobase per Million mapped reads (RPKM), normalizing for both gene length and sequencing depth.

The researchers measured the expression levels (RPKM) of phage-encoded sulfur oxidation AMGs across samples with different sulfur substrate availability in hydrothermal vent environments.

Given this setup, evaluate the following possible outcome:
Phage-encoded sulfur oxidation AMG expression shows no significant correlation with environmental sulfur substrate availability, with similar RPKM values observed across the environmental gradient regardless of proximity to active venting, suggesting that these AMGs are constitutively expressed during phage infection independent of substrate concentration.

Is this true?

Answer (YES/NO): NO